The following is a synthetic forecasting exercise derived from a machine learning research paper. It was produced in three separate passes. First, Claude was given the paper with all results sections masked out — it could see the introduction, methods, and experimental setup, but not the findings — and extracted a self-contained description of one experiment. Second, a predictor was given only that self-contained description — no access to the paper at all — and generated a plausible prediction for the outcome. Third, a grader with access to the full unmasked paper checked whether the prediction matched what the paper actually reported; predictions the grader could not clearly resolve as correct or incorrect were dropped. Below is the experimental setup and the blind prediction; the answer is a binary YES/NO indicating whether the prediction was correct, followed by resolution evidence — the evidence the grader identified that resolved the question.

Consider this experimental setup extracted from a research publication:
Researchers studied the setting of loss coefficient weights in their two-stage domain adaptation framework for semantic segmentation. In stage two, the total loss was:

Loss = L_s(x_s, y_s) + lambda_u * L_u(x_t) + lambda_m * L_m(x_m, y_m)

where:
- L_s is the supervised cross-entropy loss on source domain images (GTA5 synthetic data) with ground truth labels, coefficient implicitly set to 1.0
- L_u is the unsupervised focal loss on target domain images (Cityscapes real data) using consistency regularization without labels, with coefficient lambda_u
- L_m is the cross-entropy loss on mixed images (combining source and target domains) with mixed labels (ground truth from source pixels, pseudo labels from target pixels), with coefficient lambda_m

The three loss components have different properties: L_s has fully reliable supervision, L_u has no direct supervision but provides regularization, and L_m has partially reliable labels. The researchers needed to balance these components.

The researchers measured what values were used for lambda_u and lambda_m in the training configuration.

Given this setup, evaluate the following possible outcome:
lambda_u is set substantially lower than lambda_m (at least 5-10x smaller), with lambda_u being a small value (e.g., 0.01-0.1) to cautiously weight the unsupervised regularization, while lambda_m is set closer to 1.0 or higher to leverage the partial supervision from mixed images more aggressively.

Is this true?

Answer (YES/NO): YES